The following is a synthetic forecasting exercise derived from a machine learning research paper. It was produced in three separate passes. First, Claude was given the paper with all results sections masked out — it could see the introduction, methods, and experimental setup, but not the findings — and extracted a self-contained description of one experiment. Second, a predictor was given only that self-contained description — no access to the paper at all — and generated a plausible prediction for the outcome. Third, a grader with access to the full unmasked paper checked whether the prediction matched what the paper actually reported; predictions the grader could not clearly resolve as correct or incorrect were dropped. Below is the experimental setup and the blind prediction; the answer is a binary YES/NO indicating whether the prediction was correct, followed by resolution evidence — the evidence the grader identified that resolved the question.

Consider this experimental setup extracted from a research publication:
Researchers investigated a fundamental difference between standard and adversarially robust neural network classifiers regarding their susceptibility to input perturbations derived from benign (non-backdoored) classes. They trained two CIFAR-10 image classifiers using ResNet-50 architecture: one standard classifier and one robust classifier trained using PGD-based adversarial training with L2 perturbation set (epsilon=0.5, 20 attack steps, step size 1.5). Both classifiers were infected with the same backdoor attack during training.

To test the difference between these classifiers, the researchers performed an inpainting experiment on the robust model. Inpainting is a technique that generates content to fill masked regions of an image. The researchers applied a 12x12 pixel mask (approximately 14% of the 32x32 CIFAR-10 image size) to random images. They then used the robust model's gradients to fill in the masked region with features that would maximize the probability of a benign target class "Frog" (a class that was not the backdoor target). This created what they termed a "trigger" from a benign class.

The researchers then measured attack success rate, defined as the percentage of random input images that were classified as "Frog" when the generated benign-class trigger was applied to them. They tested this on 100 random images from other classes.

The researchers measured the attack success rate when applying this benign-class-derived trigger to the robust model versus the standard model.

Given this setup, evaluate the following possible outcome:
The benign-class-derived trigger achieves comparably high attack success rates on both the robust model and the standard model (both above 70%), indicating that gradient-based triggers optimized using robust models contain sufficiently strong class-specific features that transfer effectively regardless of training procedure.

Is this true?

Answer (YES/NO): NO